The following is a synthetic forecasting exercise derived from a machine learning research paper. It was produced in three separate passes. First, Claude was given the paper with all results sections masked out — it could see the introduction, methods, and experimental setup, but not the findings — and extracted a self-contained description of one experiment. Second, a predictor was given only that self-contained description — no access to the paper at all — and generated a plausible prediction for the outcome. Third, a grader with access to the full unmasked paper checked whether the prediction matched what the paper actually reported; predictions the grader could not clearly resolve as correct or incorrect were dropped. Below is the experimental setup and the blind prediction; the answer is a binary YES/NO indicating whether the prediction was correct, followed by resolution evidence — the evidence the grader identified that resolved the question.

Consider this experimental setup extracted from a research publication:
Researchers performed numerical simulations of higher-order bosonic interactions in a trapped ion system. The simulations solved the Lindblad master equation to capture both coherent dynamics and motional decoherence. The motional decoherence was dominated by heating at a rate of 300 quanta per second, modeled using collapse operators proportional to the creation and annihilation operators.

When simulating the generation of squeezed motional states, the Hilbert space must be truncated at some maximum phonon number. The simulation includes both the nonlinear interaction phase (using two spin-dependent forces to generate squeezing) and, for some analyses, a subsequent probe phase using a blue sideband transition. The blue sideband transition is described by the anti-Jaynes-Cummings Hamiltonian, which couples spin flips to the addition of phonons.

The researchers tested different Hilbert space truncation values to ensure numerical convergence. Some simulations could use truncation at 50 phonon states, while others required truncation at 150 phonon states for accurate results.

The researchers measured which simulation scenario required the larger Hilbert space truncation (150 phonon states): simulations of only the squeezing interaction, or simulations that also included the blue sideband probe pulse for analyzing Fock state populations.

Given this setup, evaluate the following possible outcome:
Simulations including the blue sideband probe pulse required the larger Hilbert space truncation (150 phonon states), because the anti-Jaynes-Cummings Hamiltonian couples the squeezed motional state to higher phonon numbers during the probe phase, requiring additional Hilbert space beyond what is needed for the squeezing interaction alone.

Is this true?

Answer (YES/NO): NO